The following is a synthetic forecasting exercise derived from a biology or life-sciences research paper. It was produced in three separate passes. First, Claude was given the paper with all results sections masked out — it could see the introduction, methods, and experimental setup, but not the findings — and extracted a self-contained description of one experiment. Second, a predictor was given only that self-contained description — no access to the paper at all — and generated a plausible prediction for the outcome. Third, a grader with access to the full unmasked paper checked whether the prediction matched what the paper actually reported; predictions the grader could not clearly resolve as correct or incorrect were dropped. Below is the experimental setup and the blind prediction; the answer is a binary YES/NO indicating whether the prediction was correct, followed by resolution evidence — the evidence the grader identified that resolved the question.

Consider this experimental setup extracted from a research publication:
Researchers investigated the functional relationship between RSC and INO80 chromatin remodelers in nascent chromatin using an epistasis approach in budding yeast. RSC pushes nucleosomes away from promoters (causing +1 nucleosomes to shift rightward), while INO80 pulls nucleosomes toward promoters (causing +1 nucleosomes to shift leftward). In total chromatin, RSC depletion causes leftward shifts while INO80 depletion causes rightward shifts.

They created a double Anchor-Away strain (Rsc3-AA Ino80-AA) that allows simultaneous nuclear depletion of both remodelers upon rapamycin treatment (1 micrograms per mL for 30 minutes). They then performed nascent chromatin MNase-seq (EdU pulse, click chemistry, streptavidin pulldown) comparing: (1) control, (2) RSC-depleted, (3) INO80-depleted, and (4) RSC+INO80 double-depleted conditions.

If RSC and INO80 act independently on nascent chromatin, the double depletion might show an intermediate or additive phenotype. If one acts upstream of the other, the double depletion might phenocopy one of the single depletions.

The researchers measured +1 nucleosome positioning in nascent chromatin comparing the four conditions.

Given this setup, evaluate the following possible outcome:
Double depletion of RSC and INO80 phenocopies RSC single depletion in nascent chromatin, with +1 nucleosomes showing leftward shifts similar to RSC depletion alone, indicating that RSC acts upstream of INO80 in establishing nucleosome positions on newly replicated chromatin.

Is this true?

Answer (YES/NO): YES